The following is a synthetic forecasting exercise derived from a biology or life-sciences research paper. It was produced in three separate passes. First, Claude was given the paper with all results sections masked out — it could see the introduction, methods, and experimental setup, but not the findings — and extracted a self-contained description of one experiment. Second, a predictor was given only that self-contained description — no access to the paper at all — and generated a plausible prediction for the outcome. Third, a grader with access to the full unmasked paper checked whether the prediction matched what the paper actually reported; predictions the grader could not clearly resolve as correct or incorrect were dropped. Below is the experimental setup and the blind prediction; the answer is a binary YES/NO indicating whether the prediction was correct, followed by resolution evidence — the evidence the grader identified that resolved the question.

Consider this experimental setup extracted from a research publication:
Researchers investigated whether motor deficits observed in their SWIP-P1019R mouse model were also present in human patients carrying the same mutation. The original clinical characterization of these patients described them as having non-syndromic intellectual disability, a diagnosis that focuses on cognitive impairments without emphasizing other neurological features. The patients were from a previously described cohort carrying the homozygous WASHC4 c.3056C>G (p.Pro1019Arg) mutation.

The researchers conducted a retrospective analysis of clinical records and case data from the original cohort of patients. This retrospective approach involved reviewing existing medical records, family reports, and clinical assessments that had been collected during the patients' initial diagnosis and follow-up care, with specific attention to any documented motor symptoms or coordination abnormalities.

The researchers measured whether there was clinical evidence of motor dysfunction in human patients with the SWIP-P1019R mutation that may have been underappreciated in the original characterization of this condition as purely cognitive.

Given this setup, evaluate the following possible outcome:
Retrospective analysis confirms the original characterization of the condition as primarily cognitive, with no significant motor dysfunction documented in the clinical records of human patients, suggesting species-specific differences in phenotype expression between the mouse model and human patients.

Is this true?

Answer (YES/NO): NO